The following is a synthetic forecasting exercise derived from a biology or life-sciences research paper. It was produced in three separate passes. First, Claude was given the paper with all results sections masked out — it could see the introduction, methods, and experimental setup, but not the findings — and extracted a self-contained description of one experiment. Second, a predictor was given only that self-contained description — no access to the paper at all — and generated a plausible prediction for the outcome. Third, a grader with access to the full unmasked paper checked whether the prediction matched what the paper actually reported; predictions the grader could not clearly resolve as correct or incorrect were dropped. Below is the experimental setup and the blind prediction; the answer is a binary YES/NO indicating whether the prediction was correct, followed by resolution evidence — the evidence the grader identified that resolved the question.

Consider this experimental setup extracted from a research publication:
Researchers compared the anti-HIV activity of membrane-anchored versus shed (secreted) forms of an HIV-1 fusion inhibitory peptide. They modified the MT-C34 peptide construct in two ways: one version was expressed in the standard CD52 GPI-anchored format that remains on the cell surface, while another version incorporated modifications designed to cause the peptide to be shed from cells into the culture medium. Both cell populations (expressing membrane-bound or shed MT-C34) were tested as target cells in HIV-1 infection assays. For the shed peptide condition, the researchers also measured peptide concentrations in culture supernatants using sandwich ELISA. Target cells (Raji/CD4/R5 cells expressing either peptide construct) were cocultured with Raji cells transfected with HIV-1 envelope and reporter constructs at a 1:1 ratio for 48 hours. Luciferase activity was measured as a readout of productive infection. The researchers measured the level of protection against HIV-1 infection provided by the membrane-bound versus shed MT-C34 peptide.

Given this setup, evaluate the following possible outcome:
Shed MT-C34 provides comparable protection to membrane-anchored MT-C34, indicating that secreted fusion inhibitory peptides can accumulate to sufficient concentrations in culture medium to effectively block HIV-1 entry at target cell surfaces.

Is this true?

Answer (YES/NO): NO